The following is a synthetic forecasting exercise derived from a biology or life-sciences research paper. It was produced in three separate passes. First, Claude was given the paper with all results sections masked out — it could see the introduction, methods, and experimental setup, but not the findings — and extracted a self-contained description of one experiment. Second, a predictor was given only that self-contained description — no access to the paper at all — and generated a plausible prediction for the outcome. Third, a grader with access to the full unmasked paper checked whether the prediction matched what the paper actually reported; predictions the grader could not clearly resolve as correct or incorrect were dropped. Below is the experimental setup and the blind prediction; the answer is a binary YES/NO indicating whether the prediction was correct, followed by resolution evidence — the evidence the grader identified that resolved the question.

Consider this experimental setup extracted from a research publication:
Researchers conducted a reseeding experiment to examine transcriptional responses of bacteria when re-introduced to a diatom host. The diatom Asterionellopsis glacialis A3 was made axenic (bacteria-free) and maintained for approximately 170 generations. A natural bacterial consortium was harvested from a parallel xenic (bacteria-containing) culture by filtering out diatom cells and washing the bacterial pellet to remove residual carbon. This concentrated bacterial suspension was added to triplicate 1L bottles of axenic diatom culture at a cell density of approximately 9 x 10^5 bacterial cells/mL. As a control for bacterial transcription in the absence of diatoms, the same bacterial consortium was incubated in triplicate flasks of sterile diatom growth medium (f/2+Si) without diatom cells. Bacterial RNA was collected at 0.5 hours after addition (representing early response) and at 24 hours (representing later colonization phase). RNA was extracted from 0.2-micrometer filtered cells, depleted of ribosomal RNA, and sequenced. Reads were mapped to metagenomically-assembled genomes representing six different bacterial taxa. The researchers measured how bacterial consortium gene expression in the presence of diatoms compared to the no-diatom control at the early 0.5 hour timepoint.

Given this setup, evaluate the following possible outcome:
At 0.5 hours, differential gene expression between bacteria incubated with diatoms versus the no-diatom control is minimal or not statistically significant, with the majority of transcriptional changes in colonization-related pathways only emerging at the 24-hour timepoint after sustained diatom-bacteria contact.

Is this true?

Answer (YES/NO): NO